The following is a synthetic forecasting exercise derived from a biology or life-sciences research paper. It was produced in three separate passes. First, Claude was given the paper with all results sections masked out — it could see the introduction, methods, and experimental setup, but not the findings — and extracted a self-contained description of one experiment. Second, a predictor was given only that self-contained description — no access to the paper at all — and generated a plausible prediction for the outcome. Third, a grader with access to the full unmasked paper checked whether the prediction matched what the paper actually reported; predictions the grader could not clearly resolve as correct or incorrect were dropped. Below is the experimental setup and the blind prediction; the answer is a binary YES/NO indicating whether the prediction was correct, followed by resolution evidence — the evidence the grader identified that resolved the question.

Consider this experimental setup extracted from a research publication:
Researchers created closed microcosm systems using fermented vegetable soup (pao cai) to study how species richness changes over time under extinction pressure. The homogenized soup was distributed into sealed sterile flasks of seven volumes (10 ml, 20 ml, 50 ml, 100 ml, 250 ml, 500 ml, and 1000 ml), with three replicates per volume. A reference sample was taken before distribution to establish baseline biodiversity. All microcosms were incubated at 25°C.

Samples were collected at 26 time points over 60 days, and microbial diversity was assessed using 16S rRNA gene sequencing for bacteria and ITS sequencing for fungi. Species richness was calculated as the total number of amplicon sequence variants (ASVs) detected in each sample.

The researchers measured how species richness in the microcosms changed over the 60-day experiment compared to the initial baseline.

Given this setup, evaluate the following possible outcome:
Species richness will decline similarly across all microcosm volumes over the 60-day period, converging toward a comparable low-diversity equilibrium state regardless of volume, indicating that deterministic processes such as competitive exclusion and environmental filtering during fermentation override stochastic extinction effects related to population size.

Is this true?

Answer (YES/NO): NO